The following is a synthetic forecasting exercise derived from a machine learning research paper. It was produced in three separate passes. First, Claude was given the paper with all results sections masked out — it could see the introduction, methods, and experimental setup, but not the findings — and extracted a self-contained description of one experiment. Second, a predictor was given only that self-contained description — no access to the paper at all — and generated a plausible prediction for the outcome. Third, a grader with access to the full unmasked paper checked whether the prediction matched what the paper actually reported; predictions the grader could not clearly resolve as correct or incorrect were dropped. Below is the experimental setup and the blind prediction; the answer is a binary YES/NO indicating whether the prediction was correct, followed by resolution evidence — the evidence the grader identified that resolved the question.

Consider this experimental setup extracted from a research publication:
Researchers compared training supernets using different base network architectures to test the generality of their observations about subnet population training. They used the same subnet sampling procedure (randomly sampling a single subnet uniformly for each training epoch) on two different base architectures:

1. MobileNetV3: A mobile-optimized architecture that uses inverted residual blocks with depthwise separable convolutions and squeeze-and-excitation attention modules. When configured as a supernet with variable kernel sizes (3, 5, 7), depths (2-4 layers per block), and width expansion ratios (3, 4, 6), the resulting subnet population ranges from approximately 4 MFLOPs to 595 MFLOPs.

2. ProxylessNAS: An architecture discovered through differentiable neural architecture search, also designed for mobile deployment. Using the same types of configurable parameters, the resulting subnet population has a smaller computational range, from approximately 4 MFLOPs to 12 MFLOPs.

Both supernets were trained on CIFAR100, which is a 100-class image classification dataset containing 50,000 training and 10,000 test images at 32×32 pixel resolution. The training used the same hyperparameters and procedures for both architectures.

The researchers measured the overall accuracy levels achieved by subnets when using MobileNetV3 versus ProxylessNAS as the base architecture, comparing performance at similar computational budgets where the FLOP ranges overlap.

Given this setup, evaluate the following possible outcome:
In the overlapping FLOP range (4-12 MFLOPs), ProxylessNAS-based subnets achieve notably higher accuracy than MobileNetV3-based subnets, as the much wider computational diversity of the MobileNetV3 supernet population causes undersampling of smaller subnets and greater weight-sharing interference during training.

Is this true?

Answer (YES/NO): NO